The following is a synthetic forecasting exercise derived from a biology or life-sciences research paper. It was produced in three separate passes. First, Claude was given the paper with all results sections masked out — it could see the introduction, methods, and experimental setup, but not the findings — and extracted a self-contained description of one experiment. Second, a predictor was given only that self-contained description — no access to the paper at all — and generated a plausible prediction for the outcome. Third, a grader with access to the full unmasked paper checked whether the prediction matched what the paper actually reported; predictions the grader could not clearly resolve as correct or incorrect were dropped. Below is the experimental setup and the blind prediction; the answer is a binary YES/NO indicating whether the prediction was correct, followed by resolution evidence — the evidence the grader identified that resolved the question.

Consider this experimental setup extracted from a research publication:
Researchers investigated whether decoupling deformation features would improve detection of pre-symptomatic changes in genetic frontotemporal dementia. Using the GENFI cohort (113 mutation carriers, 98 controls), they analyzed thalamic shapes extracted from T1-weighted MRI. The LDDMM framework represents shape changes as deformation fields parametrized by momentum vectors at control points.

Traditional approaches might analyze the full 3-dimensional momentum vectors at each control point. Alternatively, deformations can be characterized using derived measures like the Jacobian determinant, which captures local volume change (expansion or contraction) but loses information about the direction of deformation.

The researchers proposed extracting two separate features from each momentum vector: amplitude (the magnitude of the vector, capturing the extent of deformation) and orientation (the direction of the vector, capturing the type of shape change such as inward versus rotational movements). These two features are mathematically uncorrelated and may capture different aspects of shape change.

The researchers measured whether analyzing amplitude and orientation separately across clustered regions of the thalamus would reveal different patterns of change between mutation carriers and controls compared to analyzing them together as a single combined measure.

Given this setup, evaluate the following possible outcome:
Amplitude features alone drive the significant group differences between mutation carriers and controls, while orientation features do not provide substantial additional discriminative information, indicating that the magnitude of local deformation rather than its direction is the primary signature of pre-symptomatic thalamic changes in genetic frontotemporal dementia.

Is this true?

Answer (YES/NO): NO